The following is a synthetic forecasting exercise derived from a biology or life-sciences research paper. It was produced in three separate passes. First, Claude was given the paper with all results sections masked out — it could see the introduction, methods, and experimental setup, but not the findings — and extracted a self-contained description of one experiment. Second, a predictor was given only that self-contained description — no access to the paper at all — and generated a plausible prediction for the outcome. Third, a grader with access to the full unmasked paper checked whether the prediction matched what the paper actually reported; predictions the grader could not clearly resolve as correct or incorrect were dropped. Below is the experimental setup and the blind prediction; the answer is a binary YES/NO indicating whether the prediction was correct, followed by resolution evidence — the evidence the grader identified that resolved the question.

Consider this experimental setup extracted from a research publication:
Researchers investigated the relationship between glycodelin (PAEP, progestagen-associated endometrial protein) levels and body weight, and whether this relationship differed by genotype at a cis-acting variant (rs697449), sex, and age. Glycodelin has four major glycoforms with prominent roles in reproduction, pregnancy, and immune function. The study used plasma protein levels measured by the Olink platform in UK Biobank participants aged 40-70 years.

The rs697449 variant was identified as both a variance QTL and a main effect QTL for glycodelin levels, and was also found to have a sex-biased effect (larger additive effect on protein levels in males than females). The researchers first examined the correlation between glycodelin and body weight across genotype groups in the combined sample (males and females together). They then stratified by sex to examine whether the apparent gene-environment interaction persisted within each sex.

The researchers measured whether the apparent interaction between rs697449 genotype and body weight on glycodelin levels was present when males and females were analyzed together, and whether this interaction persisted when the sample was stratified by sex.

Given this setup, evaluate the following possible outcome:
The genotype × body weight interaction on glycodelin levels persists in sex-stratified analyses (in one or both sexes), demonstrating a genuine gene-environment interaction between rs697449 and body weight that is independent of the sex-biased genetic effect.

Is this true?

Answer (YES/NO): NO